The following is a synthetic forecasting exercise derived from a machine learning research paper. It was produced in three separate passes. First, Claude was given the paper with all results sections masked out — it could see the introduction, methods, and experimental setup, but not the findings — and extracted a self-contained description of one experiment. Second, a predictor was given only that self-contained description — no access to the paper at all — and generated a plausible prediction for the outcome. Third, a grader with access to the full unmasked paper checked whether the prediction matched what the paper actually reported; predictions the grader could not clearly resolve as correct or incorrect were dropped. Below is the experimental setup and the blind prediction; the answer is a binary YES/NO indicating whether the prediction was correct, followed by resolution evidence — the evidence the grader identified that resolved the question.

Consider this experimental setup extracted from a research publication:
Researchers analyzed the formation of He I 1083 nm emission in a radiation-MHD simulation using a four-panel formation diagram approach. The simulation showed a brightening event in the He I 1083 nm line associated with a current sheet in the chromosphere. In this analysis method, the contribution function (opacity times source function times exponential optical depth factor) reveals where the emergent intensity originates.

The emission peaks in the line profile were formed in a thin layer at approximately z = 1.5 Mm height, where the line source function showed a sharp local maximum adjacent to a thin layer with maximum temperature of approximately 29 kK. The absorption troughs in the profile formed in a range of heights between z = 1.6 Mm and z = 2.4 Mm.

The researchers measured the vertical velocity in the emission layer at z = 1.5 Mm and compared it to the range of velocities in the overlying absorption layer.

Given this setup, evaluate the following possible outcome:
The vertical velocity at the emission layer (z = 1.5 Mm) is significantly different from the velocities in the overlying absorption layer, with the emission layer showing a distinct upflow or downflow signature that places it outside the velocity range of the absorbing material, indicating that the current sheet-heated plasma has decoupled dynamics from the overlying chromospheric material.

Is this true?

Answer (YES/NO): YES